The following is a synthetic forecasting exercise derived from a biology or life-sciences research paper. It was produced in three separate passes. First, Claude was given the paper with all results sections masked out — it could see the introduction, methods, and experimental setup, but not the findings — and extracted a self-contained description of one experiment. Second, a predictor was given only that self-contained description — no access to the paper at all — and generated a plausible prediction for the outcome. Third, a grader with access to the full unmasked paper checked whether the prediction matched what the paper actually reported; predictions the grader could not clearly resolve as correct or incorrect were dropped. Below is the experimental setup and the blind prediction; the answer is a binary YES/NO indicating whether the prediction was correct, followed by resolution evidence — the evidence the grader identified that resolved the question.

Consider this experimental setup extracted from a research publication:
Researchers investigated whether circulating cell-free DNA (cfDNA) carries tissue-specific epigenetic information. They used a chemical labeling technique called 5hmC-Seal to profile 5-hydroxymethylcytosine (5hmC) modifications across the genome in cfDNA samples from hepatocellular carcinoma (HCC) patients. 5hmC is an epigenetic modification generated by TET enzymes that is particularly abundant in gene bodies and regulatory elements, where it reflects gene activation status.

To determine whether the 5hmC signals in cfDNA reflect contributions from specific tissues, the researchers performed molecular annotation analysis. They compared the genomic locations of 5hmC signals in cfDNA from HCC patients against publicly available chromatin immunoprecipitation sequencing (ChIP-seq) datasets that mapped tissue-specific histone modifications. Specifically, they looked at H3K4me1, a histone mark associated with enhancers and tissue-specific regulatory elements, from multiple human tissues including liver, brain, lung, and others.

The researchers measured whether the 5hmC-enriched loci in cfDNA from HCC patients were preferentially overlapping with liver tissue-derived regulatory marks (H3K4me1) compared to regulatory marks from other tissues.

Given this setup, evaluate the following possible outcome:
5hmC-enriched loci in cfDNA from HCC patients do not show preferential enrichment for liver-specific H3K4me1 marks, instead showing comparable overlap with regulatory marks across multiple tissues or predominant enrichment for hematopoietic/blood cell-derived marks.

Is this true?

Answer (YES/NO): NO